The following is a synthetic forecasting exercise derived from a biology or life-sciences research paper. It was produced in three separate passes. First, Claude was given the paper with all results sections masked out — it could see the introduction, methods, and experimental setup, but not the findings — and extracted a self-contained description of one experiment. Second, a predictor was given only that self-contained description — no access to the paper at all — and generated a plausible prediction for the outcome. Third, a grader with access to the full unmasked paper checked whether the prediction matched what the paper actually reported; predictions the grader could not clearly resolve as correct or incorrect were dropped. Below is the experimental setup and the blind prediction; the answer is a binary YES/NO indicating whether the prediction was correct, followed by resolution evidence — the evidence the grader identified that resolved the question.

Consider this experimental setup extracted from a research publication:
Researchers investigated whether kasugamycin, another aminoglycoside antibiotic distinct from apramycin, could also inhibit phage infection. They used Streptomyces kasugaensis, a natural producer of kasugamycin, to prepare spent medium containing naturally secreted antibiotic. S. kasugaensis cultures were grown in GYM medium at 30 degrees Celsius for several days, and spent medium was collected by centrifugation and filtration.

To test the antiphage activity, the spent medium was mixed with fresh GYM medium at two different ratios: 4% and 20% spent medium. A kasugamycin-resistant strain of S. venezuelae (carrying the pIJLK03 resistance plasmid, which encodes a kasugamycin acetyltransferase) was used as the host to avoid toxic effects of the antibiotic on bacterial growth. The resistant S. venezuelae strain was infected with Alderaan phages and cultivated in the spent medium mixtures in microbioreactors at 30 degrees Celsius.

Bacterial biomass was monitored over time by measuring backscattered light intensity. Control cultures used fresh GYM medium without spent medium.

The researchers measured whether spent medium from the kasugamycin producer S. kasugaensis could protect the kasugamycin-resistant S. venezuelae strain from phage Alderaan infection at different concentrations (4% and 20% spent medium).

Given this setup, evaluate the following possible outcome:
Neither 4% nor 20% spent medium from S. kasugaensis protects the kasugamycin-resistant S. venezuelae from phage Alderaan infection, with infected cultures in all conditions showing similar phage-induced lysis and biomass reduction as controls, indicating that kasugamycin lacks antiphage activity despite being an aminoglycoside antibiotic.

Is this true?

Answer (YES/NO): NO